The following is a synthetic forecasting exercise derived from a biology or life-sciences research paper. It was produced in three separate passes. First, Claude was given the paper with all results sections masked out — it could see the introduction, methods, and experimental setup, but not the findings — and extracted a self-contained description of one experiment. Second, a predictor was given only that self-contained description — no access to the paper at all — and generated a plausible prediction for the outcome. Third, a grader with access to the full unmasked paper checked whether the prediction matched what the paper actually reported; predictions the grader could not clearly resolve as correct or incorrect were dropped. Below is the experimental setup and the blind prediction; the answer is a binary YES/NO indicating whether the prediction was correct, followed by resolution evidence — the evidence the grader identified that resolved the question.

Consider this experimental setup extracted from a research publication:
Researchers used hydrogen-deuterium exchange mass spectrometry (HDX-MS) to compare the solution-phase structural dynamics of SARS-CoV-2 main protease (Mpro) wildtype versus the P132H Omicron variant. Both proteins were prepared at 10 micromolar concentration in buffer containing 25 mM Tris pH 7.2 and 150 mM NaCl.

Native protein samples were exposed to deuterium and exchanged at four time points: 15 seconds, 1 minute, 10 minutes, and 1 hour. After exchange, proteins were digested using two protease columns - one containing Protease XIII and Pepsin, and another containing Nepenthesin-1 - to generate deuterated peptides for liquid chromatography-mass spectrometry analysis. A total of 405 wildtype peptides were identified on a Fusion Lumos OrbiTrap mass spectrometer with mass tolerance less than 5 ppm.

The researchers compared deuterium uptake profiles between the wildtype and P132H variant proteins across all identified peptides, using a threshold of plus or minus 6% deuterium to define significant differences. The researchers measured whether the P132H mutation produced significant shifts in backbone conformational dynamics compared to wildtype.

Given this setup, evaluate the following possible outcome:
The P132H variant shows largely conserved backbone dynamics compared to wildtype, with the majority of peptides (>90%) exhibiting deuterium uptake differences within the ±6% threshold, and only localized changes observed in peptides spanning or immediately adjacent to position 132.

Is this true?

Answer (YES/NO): NO